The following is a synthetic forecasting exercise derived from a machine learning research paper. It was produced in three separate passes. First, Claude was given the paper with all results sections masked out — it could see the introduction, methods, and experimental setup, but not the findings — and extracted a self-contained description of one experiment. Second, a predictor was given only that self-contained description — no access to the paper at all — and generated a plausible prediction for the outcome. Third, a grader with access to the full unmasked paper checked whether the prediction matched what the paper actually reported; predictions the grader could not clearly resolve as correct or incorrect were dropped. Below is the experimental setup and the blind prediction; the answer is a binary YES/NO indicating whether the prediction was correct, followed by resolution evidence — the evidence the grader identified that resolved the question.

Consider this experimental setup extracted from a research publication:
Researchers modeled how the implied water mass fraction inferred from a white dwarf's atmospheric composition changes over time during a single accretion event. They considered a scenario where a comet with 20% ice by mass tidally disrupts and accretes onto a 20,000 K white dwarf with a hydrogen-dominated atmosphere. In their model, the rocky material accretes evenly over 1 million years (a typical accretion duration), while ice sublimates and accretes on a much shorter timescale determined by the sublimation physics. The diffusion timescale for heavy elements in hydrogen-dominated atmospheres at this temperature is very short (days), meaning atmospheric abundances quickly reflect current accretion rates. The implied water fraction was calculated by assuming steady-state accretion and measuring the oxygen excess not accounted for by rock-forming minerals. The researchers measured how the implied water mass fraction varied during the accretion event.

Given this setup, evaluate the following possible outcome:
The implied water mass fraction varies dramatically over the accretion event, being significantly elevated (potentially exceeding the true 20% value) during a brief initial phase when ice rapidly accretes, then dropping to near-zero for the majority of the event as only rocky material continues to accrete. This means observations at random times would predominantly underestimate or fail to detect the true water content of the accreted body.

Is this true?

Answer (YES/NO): YES